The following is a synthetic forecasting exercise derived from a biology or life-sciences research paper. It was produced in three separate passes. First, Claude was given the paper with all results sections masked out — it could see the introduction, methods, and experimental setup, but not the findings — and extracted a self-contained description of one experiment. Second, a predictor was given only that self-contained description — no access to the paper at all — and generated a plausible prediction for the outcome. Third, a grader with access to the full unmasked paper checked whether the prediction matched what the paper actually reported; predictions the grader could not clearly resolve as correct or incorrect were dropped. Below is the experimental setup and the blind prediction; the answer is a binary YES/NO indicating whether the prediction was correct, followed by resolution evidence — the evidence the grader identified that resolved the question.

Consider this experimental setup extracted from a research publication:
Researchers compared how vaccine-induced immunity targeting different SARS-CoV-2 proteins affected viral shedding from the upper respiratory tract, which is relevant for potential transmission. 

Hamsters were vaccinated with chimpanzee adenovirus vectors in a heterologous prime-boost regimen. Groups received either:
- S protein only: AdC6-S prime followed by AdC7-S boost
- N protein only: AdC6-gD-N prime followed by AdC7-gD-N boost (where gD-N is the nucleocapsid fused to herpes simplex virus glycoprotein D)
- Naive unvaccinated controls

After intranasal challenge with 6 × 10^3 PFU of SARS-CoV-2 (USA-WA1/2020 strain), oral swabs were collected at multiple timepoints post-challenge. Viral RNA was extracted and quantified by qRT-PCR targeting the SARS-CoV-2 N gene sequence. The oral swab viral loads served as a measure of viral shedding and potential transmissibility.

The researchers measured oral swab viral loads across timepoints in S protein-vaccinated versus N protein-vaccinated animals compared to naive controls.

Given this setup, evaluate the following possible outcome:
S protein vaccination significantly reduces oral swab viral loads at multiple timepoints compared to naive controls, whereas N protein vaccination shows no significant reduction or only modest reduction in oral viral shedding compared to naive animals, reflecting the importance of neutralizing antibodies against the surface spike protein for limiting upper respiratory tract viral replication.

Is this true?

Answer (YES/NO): NO